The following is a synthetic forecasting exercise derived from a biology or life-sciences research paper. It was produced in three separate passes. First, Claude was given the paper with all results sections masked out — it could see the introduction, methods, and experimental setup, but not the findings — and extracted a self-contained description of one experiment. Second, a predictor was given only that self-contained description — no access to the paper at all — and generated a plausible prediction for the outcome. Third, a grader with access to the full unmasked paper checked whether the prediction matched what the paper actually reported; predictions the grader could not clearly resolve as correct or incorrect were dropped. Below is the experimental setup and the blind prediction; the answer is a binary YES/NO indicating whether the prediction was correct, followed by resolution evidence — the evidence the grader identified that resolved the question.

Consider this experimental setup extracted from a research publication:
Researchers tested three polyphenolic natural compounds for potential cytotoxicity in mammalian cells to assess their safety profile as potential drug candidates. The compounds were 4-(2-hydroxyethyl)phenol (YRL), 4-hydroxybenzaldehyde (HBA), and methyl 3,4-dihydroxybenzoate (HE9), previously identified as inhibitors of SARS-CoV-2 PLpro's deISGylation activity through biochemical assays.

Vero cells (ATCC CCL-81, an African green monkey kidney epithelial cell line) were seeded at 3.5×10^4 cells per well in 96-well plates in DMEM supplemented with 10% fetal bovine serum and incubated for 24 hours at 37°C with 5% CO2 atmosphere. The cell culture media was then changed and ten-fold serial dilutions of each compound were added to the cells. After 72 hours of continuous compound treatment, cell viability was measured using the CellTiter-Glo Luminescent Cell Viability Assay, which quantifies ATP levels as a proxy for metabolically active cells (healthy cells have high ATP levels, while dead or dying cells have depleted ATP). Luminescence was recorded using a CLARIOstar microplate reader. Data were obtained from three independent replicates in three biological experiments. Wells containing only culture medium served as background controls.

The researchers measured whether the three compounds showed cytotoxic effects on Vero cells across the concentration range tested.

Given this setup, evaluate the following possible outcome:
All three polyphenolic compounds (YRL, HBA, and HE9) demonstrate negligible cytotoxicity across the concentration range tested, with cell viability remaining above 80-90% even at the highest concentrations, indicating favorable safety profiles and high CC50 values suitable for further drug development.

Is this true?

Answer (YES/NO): YES